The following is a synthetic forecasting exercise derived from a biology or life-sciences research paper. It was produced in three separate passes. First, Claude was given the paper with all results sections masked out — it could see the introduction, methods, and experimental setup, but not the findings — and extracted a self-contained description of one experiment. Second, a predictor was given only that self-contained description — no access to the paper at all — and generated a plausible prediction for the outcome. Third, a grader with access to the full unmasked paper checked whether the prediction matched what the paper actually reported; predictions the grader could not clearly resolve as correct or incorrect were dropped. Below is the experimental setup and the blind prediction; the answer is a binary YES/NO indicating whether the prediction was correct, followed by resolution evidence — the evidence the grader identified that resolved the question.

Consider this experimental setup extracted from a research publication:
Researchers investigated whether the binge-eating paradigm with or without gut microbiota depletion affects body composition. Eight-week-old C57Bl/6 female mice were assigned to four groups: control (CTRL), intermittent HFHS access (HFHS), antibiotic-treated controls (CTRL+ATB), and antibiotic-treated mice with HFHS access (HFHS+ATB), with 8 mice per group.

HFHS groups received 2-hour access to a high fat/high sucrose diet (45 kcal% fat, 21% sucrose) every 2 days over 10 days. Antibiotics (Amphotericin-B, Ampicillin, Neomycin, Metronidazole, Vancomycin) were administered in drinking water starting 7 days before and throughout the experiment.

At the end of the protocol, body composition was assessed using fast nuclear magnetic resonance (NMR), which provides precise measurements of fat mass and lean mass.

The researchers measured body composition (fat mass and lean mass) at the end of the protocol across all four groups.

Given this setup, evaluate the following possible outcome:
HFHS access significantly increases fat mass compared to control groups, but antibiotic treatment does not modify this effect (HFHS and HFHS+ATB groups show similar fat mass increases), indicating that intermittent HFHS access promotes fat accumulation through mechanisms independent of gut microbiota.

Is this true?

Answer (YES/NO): NO